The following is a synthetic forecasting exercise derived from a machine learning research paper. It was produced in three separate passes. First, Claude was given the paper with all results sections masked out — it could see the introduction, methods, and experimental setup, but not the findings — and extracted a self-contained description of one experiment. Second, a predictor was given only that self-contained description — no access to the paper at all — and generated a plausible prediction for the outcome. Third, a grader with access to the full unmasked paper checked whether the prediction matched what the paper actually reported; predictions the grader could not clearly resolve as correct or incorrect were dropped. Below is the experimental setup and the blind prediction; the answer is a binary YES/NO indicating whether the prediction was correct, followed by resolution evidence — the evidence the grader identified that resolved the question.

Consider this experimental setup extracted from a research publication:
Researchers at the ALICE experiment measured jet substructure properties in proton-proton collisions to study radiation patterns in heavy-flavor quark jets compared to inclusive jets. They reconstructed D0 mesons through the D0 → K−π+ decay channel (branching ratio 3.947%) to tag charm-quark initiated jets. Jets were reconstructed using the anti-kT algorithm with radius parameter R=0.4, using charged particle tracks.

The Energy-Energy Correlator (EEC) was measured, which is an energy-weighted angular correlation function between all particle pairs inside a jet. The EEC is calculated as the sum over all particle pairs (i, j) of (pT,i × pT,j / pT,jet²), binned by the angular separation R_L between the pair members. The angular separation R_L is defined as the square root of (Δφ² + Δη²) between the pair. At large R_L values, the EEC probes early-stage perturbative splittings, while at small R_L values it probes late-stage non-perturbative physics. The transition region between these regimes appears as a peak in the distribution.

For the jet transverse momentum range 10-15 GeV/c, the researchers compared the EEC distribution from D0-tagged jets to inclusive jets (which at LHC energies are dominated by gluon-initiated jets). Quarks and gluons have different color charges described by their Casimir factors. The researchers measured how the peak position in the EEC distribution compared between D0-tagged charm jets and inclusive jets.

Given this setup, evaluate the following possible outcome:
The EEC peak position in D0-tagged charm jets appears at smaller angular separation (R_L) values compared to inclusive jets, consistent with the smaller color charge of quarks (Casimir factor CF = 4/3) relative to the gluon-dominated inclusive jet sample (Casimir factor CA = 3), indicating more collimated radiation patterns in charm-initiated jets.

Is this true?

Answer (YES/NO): NO